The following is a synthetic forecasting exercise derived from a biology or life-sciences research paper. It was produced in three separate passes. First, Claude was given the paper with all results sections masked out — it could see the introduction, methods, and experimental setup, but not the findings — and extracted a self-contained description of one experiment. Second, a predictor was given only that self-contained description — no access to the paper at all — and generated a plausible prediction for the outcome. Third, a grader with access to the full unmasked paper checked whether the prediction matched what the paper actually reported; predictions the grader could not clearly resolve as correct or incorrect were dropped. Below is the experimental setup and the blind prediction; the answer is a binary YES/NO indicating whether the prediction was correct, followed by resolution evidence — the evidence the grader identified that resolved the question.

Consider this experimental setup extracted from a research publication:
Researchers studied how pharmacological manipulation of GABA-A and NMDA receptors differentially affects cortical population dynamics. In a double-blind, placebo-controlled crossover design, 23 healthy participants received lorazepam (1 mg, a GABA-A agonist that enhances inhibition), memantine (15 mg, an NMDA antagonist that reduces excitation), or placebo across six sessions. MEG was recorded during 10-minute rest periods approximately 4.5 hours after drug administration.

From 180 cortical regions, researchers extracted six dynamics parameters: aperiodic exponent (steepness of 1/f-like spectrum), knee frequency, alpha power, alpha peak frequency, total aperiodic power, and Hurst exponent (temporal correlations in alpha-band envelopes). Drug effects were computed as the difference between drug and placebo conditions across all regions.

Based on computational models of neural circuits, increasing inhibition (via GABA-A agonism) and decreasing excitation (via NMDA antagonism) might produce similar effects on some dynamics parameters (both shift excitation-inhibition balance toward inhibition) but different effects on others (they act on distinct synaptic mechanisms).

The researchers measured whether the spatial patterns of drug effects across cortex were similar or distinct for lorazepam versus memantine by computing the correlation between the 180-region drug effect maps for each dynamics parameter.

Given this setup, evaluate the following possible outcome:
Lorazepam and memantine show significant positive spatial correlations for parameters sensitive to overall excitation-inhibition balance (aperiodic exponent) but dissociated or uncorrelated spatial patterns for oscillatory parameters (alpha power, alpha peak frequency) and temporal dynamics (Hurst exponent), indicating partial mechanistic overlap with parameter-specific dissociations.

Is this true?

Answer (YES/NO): NO